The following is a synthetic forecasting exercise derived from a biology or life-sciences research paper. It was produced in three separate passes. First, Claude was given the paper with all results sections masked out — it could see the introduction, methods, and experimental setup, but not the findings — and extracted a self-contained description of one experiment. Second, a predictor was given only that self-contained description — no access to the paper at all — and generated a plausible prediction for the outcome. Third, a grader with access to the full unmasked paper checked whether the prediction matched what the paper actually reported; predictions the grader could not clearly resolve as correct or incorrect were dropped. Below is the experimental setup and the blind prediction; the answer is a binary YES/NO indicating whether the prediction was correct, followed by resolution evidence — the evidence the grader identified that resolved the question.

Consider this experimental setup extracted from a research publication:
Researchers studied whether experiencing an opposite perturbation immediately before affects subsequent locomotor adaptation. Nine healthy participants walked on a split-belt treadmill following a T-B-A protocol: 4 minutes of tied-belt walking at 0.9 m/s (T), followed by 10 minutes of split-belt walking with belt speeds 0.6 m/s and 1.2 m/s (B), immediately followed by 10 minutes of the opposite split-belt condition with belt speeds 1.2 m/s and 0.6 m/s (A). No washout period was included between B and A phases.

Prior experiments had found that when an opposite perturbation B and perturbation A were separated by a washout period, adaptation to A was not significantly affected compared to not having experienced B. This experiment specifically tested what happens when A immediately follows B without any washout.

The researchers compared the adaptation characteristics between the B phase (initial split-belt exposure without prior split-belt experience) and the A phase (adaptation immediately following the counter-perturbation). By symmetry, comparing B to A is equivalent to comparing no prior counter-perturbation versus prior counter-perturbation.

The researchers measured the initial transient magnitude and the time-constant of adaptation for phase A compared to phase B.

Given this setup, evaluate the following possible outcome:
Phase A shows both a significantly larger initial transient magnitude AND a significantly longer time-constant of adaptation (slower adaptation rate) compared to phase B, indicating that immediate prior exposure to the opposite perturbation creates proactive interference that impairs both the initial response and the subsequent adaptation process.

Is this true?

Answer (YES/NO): NO